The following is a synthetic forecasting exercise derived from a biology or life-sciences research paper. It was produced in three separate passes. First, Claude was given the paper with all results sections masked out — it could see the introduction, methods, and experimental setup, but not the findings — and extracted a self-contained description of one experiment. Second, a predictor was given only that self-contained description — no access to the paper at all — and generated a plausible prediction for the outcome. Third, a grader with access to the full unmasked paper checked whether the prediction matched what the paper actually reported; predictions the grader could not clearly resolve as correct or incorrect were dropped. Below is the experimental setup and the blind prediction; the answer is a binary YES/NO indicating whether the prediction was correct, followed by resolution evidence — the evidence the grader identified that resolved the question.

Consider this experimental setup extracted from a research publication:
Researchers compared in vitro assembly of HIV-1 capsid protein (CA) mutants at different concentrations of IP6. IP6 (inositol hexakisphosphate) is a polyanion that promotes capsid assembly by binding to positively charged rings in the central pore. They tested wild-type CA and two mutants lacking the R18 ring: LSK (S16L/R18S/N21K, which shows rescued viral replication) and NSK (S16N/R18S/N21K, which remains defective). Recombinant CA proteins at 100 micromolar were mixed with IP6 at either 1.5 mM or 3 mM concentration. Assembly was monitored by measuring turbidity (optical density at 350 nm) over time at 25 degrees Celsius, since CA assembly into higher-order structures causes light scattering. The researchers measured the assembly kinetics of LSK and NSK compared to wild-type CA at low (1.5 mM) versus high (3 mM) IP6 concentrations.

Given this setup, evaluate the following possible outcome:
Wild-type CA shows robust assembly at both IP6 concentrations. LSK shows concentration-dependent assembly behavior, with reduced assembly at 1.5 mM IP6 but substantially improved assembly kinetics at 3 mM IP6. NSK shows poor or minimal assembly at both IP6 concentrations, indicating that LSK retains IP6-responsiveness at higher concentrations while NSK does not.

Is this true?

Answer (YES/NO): NO